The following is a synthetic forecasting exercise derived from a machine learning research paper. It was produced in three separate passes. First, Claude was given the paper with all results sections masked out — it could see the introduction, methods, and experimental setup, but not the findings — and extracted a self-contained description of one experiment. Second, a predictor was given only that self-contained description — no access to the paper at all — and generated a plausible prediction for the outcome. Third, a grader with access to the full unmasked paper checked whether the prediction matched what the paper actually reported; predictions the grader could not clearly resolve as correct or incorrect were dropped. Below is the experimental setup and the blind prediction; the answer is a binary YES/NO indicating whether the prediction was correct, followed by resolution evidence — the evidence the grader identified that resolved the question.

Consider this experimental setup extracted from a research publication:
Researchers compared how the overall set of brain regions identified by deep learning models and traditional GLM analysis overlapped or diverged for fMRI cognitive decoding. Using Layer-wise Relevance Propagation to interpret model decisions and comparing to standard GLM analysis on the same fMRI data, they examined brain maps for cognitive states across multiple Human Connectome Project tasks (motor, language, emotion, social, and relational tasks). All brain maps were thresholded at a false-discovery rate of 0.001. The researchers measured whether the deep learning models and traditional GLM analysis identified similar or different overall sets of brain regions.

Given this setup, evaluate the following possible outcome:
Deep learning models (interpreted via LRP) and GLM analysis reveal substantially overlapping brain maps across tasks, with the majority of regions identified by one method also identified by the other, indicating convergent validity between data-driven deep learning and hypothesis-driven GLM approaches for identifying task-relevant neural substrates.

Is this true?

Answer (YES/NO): NO